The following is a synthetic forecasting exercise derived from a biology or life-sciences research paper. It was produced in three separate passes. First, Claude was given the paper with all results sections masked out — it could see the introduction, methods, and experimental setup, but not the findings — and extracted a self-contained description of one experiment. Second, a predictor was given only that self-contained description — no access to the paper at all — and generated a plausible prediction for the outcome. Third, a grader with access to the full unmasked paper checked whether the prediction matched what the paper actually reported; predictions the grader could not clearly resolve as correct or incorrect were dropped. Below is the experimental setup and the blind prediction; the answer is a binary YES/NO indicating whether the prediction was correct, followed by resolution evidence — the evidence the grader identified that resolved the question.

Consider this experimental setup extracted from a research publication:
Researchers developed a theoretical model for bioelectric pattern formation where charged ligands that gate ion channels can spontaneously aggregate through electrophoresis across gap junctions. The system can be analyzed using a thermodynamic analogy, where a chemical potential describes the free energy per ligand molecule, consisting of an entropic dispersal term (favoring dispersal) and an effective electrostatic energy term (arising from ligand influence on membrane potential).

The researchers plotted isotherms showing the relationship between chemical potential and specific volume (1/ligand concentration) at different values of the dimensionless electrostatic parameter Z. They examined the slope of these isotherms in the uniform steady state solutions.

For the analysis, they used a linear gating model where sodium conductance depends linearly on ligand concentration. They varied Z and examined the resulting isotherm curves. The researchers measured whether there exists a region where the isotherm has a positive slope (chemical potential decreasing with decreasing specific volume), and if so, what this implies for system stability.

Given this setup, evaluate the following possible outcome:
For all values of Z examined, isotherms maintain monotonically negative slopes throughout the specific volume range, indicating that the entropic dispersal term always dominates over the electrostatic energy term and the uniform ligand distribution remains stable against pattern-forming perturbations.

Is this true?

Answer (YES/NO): NO